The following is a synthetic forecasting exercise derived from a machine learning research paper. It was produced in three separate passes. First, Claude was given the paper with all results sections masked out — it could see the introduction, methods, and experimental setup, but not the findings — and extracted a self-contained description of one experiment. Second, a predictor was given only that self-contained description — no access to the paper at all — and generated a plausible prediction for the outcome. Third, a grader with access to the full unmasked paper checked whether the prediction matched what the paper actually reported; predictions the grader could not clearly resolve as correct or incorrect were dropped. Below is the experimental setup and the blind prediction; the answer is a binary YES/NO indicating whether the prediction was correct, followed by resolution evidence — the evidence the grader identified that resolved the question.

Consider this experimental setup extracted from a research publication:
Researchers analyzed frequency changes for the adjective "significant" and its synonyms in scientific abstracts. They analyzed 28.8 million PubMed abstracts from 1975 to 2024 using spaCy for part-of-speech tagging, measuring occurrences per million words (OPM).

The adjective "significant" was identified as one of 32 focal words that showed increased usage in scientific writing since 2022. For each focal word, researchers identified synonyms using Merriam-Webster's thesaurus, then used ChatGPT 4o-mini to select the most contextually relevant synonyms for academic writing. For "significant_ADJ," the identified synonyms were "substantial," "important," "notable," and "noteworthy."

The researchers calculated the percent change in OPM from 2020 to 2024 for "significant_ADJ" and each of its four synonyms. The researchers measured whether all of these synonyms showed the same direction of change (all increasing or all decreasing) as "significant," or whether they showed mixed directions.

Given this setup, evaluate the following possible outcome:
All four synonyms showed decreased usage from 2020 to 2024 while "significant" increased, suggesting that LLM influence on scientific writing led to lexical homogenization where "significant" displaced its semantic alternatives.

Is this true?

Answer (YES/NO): NO